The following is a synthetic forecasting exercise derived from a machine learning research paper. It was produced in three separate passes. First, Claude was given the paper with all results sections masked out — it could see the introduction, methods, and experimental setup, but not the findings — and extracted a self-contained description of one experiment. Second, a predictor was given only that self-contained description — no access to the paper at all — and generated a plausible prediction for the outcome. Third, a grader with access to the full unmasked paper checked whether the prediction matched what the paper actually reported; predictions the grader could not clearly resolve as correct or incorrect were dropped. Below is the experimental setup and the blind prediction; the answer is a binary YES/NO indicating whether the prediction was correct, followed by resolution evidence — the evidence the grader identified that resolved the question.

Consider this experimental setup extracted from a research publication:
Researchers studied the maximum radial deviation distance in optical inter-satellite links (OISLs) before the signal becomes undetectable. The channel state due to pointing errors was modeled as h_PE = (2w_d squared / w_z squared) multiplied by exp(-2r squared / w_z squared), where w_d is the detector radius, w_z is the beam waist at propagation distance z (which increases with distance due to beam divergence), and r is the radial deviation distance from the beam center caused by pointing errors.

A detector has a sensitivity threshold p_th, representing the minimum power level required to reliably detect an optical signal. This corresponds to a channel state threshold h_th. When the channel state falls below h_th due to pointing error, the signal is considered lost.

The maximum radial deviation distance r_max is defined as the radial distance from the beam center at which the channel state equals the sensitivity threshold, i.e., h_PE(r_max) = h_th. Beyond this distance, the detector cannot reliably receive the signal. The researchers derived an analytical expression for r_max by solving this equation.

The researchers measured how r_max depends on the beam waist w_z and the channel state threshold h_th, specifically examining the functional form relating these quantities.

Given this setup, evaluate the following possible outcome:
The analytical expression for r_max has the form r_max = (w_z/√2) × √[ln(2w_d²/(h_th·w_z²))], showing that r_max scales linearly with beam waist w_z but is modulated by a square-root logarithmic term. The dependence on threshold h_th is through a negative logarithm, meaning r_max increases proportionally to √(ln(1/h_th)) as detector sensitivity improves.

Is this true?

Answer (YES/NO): YES